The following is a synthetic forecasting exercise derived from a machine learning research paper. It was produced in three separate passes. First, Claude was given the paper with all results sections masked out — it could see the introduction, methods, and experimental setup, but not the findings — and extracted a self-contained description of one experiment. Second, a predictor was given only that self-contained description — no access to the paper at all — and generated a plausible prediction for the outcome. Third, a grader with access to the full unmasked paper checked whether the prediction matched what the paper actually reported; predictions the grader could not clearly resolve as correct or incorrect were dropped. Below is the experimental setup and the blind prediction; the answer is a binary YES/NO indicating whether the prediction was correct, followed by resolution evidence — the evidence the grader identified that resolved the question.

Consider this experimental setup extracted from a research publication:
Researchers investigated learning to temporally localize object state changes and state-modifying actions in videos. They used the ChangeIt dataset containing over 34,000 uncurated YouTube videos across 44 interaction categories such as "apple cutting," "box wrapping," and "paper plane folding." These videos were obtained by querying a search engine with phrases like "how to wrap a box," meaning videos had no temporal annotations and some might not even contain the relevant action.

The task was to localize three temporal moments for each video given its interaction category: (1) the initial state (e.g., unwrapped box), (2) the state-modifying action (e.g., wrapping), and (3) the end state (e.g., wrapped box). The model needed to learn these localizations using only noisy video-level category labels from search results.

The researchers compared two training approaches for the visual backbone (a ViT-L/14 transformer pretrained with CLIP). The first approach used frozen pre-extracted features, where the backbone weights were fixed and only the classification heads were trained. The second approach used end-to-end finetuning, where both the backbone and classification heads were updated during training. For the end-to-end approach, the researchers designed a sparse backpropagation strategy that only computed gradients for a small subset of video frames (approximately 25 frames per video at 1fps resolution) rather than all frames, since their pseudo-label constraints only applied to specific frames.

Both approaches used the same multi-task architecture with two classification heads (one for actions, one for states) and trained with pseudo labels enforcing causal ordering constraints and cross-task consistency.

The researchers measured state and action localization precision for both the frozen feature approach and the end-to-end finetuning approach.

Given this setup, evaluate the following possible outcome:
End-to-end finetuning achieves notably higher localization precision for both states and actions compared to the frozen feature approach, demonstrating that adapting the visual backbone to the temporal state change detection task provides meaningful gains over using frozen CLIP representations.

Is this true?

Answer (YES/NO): YES